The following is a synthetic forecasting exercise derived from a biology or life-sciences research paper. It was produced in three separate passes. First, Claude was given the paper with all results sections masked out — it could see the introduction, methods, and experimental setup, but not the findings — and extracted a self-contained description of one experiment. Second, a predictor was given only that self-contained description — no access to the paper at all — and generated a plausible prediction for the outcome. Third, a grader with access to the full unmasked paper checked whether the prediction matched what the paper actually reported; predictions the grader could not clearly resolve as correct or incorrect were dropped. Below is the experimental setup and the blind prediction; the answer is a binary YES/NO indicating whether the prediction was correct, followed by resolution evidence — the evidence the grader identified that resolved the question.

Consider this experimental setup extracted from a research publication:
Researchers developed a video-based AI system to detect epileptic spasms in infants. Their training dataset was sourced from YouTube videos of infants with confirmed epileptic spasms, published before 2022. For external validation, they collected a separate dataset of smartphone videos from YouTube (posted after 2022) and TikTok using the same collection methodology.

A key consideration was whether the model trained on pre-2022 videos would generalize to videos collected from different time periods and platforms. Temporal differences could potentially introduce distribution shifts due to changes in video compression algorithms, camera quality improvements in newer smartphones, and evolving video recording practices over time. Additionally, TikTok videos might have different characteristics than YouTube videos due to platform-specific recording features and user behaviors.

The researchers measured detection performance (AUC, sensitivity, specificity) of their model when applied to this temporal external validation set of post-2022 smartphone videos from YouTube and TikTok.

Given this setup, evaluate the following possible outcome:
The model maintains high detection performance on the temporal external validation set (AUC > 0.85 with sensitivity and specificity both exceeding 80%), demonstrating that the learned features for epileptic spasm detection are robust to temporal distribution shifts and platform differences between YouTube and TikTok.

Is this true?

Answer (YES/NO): YES